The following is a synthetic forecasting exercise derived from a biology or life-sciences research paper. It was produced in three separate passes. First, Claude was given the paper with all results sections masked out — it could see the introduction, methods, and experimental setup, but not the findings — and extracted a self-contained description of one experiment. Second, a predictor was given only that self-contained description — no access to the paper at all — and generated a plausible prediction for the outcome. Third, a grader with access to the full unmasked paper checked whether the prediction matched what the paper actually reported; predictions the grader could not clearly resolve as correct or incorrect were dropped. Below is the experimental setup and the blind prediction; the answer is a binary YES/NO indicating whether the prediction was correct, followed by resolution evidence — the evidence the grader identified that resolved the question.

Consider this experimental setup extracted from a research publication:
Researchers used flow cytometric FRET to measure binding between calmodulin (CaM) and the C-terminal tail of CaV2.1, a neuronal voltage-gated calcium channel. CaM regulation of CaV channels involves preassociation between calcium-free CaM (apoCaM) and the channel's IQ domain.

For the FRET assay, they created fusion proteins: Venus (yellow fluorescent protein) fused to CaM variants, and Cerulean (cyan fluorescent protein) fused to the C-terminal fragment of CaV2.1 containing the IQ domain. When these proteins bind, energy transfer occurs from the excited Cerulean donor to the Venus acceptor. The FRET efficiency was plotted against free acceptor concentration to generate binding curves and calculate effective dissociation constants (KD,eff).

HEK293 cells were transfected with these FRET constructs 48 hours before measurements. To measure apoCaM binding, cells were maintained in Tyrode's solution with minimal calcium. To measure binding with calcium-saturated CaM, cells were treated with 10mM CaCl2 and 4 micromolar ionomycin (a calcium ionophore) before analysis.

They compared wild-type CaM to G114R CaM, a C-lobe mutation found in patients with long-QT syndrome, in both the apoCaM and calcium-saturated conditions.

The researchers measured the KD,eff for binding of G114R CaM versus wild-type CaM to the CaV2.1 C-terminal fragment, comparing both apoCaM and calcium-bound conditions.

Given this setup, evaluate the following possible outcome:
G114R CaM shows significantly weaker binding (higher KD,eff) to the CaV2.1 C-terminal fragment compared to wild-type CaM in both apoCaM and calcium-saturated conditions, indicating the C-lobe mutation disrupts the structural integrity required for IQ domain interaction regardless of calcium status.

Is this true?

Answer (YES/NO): YES